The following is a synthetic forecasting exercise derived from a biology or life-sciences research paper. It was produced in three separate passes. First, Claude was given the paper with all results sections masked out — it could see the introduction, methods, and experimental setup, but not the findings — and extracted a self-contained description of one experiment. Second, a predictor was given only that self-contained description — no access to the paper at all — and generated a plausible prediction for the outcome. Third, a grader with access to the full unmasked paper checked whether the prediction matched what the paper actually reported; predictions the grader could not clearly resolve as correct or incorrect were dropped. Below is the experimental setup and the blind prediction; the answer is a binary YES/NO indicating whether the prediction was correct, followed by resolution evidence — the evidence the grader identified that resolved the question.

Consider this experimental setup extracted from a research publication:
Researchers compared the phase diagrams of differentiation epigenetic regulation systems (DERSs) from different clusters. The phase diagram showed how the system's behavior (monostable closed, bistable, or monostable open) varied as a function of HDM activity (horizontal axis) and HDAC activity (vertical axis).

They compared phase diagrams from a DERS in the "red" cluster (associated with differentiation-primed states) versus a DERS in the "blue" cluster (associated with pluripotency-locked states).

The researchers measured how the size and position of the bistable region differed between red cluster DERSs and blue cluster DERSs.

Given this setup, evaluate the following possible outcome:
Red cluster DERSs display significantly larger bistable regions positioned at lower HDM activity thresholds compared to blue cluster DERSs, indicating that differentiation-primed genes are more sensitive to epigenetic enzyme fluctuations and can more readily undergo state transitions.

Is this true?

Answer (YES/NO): NO